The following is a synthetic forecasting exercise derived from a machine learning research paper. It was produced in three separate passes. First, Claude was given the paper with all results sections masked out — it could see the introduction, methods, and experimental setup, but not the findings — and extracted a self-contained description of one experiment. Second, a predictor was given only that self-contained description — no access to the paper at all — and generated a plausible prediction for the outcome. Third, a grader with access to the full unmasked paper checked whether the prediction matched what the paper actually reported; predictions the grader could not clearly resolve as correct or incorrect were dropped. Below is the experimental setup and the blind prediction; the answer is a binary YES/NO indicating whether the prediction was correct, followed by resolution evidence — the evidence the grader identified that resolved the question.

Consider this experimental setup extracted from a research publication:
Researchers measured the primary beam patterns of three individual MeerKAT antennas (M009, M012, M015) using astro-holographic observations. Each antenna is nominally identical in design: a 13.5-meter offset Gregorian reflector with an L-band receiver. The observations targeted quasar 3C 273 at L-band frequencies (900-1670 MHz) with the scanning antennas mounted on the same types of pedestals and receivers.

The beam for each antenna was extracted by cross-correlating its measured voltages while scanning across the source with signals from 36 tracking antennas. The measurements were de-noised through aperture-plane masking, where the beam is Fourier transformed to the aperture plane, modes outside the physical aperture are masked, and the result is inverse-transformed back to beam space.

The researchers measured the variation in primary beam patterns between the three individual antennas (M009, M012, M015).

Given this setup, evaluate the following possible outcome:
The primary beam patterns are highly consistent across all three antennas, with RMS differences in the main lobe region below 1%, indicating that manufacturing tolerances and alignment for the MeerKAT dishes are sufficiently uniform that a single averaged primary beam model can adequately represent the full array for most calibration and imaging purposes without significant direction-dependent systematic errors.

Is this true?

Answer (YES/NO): YES